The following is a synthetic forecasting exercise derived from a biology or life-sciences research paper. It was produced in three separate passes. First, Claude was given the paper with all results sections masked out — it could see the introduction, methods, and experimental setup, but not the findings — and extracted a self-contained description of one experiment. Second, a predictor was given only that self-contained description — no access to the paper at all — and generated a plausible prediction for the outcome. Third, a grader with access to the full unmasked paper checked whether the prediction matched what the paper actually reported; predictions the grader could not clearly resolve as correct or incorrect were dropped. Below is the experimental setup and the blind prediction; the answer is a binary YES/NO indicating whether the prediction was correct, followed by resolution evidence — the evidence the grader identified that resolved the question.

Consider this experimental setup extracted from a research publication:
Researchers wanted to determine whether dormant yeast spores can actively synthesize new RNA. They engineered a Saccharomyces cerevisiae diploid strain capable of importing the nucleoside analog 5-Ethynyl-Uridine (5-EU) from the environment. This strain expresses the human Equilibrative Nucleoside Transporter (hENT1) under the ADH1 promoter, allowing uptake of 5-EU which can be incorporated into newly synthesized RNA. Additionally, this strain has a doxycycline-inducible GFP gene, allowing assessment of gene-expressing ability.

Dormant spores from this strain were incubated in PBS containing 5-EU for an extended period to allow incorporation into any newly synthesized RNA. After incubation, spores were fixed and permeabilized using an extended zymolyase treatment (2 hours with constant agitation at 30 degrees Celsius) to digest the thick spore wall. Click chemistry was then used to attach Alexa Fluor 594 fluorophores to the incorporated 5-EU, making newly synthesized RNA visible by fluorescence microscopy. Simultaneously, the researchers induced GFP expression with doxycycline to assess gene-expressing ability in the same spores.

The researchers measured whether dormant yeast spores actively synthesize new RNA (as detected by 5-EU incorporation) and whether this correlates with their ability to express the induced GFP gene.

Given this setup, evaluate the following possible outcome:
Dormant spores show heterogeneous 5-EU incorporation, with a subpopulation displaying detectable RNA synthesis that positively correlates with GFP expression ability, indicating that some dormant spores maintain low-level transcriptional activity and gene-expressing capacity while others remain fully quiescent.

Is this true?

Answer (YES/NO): NO